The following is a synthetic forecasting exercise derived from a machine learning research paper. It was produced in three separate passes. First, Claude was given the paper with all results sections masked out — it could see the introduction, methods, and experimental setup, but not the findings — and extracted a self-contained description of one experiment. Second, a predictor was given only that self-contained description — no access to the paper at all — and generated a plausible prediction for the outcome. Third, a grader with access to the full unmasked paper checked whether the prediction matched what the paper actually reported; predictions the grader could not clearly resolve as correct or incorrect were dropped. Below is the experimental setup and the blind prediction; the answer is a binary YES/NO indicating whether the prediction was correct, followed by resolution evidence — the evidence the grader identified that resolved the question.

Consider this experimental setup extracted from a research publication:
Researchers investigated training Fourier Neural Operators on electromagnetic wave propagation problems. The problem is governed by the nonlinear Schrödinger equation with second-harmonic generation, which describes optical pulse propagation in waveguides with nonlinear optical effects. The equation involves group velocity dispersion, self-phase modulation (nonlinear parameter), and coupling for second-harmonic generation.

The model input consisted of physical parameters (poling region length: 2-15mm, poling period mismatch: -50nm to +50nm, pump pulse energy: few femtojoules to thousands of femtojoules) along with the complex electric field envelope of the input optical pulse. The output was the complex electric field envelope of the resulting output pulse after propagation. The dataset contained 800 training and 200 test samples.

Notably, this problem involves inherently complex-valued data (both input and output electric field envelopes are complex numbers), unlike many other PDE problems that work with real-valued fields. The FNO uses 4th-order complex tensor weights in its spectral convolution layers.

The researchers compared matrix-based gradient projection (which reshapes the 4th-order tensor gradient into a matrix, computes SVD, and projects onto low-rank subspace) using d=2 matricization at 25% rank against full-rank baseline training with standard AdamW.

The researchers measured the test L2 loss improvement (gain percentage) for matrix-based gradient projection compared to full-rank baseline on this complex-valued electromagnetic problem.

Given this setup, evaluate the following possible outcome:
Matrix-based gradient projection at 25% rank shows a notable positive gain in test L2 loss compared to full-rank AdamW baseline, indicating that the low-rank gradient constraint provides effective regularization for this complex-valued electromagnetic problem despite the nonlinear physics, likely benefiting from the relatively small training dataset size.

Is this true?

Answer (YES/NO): NO